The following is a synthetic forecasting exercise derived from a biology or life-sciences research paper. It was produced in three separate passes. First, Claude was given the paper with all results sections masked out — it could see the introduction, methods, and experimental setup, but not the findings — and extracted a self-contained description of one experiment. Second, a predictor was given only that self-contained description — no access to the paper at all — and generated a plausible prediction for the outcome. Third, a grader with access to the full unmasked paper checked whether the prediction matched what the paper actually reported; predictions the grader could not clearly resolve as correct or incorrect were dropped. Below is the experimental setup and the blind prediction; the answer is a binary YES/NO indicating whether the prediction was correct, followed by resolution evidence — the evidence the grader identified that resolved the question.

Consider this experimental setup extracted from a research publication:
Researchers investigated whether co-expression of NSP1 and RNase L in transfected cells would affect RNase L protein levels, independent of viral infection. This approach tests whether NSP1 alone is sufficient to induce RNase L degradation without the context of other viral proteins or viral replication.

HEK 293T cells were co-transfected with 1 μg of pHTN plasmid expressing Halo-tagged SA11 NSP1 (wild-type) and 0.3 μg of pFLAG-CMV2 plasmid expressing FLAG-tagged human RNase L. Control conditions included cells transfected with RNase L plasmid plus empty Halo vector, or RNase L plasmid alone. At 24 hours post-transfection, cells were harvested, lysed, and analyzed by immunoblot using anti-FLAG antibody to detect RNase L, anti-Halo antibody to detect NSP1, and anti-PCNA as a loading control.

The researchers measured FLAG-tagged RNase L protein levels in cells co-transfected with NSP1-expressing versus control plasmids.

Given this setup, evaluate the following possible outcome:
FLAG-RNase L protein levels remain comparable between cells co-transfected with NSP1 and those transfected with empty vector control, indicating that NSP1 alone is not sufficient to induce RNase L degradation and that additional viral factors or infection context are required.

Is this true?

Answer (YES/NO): NO